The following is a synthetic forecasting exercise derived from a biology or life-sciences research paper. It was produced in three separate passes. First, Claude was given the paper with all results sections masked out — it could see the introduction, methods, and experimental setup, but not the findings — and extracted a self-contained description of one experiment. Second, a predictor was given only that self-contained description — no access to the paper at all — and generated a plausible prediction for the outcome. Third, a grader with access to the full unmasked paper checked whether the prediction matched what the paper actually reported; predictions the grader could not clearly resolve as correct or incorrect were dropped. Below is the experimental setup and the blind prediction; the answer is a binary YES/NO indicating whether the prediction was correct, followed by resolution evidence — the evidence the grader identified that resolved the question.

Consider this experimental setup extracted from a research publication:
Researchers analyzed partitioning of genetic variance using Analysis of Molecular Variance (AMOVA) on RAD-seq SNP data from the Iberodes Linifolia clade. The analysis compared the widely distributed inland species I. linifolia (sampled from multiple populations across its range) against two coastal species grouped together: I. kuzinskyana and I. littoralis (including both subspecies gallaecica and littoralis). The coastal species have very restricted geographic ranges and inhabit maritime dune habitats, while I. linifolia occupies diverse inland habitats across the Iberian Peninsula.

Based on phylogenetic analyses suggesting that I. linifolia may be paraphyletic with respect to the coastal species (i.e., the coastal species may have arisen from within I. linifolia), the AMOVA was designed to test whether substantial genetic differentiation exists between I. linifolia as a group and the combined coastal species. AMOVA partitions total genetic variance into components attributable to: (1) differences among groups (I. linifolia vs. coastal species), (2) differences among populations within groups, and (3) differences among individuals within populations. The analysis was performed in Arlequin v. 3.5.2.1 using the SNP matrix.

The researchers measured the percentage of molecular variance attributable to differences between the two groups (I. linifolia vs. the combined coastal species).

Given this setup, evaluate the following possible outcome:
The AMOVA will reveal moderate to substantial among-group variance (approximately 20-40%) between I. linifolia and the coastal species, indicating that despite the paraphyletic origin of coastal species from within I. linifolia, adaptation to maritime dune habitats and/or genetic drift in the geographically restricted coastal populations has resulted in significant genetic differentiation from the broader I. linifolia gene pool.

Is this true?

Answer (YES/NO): NO